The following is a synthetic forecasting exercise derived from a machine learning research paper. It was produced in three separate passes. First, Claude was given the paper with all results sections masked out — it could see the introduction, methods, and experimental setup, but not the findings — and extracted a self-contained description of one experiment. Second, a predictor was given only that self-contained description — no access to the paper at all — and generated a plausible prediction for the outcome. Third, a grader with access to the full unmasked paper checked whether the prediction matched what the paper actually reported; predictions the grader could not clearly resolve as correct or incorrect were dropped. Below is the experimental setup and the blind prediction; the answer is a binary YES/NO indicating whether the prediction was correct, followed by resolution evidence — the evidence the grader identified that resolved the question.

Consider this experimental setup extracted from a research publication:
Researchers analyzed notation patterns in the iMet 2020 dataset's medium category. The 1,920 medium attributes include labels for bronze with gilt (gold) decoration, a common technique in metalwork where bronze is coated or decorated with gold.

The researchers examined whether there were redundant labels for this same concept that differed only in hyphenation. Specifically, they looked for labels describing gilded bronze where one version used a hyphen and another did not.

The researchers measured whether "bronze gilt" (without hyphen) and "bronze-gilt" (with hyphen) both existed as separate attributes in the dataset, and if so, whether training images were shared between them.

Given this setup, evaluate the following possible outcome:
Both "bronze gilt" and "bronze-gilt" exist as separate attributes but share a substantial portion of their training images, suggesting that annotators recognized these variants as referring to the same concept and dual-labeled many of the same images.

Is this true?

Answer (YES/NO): NO